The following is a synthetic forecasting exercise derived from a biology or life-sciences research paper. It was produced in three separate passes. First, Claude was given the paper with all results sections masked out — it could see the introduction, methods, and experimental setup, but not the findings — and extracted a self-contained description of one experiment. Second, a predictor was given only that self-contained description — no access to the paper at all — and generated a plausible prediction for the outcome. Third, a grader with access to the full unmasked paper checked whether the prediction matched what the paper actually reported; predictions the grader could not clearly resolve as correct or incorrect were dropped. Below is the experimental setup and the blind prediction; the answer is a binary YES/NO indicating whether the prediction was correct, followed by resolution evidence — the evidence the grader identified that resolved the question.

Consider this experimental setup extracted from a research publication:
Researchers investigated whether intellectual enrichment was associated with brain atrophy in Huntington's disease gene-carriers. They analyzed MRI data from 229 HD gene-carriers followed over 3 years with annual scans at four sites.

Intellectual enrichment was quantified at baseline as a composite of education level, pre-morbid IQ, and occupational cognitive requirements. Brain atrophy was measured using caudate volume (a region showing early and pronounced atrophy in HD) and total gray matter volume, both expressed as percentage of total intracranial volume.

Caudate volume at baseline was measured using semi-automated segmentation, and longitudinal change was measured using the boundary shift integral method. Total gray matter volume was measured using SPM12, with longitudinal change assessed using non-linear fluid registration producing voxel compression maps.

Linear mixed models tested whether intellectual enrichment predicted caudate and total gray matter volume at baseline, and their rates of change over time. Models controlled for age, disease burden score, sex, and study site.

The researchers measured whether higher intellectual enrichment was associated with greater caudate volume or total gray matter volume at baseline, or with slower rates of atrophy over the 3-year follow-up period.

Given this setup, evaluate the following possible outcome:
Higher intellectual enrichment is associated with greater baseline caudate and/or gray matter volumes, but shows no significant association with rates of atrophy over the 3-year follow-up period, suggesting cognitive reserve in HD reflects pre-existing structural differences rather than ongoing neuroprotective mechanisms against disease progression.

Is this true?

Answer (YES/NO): NO